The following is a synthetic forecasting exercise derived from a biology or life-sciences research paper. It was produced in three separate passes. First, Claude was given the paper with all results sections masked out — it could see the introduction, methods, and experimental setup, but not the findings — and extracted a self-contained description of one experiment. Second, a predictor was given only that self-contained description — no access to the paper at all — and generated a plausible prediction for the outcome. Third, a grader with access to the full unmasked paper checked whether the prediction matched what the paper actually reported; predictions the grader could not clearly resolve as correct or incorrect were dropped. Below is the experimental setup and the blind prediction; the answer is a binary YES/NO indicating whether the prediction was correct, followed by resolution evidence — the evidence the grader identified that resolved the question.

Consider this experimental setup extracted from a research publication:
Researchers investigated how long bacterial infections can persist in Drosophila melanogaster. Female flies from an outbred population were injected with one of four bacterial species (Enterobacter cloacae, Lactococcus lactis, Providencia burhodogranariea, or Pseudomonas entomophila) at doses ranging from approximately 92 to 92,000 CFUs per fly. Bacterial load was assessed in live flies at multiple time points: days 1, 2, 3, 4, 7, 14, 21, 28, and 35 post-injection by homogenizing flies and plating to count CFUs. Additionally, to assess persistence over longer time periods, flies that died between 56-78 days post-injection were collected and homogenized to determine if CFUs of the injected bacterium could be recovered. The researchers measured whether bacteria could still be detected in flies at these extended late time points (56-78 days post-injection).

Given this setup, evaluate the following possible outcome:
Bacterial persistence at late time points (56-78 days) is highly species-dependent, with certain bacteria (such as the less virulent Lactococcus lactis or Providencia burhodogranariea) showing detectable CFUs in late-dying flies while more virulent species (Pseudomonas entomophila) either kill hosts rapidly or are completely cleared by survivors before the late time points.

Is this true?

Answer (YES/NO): NO